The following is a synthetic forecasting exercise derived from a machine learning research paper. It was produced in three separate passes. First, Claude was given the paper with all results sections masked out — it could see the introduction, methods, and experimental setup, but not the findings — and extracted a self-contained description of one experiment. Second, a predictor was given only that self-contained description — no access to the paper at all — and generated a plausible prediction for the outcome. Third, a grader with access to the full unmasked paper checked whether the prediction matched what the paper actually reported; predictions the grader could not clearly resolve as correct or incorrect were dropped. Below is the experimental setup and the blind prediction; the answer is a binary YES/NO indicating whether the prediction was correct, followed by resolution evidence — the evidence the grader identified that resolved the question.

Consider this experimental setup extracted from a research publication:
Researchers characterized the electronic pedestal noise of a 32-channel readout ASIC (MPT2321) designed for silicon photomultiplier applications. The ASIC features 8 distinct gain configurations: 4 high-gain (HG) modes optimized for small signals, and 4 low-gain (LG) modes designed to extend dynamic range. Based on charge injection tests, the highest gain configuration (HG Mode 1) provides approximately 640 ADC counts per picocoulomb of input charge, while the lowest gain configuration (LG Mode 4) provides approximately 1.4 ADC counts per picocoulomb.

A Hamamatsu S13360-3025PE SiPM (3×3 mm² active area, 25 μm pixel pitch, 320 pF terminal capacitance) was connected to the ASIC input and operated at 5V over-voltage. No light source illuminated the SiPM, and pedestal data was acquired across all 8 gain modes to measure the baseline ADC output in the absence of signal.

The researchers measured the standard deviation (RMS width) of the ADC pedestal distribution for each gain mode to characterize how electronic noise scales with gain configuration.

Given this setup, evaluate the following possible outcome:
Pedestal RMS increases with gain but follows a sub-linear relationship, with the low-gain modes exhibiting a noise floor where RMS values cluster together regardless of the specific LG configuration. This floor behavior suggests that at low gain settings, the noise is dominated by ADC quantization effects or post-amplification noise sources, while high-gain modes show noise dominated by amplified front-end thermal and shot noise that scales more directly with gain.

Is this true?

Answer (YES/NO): YES